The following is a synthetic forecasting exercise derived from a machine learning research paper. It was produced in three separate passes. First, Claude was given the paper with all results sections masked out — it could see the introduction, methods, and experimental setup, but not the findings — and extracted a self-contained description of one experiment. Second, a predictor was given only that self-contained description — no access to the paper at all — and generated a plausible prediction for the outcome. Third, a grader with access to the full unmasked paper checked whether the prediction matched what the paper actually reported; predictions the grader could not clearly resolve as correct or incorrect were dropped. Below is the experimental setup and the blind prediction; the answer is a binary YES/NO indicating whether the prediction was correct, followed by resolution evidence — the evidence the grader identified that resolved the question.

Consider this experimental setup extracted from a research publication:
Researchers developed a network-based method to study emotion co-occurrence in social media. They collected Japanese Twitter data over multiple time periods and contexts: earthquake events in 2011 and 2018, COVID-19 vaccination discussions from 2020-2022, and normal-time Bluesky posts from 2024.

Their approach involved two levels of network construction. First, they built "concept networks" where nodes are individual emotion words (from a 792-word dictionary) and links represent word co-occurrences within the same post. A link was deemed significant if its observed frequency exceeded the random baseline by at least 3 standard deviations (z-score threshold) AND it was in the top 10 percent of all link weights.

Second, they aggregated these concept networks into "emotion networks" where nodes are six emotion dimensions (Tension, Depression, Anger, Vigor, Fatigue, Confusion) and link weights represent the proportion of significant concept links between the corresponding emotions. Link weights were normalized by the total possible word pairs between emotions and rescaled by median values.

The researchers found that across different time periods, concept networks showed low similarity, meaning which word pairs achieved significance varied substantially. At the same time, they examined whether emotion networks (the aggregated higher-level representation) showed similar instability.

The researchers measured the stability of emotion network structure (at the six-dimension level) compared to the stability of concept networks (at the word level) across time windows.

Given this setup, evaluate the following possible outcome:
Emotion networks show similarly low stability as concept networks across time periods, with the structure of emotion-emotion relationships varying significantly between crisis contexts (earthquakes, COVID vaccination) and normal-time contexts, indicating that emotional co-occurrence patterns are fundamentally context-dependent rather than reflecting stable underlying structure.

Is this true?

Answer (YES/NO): NO